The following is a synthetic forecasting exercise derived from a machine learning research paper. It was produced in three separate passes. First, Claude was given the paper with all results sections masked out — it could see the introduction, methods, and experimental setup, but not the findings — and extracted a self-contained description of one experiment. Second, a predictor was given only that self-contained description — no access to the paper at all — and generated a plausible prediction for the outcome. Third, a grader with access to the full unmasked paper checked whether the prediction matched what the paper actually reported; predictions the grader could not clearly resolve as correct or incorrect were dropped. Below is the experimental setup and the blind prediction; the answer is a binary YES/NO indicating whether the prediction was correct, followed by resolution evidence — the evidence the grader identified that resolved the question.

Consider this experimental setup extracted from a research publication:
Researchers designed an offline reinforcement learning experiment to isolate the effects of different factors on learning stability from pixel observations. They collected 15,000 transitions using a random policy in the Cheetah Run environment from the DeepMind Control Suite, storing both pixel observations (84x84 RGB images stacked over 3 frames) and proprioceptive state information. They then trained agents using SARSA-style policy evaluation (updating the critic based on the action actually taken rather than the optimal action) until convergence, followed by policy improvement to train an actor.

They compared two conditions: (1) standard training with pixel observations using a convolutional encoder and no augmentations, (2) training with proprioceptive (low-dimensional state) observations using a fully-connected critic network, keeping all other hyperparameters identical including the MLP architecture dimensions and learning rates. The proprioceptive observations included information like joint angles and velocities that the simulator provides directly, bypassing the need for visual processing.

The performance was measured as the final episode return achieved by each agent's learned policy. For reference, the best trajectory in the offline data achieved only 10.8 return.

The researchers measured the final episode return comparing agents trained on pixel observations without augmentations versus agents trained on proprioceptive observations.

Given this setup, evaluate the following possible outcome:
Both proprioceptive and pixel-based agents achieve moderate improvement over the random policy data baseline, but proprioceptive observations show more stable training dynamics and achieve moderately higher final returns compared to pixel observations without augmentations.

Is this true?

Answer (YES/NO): NO